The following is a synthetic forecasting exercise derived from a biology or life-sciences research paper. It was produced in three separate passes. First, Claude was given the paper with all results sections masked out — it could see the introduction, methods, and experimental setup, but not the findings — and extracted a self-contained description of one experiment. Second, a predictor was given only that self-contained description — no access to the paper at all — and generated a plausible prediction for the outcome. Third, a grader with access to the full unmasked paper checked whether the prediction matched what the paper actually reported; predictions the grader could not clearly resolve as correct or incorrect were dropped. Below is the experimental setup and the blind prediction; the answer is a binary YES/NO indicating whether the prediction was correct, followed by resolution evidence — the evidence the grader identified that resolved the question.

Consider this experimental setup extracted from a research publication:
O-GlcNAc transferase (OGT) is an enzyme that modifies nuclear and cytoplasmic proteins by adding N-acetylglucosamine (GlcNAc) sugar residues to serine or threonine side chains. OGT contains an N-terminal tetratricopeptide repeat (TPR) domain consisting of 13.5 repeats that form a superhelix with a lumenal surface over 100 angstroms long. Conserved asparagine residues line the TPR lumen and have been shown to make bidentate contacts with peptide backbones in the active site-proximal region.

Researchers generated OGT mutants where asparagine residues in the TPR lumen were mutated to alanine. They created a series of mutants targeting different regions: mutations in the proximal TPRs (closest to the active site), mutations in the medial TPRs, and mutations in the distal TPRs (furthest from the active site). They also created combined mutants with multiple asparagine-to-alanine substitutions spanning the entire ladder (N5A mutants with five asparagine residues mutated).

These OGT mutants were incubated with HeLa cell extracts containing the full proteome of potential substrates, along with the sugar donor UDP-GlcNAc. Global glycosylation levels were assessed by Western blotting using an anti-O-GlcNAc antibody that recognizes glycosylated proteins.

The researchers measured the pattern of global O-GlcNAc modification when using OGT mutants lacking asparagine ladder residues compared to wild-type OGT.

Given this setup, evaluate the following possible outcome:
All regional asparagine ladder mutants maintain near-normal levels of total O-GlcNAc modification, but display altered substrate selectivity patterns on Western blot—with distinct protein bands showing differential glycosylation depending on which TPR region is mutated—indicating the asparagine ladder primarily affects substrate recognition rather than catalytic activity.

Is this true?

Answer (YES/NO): NO